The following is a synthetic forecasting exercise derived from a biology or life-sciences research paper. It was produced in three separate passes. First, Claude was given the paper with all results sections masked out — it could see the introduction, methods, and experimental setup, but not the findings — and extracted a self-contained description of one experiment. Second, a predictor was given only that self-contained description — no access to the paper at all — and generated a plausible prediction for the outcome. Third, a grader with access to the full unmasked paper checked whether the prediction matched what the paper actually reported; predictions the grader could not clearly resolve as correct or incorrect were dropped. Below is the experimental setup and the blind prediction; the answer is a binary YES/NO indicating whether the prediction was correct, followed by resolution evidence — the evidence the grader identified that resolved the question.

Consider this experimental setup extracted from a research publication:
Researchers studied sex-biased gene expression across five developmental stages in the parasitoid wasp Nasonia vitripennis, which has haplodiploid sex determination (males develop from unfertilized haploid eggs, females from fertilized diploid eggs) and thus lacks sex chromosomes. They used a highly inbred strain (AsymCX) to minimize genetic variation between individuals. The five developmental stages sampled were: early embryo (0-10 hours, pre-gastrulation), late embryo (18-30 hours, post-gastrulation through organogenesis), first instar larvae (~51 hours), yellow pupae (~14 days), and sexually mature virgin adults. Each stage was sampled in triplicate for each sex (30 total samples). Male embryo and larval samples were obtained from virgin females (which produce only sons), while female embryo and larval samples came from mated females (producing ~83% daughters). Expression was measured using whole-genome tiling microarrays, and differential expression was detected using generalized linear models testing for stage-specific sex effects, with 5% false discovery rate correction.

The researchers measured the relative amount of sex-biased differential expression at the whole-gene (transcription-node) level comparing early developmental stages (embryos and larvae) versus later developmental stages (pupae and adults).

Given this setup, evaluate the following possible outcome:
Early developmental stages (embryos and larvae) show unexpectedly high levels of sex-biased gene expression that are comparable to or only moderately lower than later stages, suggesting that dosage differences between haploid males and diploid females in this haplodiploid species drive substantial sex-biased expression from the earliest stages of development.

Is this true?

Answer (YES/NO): NO